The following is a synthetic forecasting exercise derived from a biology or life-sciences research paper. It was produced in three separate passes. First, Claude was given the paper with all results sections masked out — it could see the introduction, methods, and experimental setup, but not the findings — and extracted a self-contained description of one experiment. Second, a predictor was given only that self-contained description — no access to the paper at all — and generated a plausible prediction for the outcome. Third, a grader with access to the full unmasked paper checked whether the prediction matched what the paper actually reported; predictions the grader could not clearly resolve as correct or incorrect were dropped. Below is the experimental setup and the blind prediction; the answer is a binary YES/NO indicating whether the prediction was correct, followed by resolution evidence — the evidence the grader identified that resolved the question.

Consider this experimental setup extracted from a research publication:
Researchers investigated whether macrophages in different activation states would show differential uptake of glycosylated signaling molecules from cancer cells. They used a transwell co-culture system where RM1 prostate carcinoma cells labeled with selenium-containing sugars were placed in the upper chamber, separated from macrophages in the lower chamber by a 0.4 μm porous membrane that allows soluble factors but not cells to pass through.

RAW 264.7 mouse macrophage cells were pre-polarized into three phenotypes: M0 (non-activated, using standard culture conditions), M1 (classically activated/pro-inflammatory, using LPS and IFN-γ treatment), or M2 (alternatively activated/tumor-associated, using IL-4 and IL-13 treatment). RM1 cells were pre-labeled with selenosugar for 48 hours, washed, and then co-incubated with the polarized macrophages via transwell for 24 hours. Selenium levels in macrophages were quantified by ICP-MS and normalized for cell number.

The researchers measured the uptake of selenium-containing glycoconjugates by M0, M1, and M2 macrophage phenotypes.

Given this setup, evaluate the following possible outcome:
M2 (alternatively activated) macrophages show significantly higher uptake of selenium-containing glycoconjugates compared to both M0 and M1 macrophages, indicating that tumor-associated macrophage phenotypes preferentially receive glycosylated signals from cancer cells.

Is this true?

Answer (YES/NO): NO